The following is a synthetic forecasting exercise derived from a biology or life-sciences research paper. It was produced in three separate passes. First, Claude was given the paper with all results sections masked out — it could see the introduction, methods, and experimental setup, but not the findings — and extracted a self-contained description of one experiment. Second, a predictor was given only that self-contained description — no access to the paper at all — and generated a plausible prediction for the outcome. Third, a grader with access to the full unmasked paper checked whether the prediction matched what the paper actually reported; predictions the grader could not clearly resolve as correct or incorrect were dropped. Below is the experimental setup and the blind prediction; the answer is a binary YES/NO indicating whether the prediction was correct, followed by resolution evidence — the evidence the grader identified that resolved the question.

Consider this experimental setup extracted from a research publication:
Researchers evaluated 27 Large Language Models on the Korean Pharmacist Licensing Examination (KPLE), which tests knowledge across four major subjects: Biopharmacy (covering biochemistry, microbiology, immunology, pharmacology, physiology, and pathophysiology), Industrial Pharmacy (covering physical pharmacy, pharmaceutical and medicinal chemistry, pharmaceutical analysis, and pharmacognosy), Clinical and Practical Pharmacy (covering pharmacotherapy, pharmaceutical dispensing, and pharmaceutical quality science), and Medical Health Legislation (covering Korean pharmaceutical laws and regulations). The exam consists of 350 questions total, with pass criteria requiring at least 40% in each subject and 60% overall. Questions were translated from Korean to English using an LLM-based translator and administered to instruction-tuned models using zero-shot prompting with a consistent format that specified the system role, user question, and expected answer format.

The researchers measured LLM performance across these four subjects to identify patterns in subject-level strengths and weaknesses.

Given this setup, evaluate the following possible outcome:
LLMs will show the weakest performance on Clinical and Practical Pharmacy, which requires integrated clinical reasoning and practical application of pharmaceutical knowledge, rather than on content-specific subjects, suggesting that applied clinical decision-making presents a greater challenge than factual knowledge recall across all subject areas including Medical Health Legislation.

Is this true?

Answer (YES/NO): NO